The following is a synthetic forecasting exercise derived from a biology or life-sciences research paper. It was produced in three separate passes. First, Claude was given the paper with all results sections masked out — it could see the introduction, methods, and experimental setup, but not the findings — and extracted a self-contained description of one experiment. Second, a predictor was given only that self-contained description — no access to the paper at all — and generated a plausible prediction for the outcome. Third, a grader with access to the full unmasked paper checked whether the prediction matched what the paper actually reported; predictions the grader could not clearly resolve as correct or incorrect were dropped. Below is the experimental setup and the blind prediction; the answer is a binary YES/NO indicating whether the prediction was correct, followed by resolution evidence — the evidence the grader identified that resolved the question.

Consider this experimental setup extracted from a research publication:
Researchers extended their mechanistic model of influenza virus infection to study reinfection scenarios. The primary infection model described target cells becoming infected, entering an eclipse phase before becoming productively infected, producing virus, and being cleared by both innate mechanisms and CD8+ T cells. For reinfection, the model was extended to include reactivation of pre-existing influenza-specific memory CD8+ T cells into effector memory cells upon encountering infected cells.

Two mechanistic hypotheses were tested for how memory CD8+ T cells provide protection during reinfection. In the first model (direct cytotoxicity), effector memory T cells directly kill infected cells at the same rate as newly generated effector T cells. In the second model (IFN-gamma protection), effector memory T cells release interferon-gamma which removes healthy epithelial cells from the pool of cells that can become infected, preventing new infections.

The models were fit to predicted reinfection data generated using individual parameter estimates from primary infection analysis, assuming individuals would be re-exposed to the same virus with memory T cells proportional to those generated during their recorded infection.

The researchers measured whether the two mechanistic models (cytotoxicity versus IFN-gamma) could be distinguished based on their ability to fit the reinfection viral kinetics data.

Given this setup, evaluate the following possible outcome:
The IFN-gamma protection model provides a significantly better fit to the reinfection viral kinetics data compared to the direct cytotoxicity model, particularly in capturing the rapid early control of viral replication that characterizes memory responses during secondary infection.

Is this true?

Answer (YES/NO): NO